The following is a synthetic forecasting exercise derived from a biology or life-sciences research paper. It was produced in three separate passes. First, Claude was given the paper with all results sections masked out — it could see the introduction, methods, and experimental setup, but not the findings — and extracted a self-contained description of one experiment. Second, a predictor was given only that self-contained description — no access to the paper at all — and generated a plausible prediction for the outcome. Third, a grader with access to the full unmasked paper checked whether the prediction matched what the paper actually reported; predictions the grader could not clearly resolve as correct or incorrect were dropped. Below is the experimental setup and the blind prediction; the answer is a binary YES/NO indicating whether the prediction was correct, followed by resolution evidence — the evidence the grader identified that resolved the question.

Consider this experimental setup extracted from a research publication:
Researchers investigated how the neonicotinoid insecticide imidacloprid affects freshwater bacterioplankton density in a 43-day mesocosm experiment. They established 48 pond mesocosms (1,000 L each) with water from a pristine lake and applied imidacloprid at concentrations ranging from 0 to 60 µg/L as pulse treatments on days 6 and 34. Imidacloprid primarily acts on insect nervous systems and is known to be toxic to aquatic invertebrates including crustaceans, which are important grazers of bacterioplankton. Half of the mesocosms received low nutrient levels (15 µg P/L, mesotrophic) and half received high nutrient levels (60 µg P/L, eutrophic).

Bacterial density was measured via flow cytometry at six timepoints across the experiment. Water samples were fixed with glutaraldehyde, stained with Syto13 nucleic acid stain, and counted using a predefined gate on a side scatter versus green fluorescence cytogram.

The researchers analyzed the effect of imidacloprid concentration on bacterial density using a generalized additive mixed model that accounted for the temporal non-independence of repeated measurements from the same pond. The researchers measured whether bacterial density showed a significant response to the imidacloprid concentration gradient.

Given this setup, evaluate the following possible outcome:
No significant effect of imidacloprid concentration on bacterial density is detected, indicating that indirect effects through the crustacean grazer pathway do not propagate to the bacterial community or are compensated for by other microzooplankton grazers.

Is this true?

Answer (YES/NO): YES